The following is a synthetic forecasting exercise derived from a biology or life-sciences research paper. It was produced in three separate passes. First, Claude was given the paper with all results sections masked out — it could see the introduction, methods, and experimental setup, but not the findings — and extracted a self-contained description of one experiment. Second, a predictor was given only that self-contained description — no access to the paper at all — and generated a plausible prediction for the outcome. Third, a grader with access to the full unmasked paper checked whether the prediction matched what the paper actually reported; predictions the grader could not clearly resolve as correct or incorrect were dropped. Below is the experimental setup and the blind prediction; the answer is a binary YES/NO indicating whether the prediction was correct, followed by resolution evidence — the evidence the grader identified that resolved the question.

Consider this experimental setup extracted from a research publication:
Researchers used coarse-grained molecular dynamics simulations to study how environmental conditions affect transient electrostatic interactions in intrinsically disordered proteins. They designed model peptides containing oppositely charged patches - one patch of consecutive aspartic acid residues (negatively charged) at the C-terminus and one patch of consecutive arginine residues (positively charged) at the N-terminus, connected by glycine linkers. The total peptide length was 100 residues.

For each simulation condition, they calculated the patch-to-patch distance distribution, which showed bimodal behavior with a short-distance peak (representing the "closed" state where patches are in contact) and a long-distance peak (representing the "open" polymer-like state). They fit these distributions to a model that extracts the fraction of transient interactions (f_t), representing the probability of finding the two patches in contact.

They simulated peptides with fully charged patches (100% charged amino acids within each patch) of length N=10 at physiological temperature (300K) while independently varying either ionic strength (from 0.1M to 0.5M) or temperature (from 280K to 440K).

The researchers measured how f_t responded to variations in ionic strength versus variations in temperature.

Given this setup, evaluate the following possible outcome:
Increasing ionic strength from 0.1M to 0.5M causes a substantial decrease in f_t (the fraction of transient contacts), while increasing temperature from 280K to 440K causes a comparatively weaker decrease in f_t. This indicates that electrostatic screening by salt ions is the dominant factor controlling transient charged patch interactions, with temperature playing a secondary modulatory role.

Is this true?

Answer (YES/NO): YES